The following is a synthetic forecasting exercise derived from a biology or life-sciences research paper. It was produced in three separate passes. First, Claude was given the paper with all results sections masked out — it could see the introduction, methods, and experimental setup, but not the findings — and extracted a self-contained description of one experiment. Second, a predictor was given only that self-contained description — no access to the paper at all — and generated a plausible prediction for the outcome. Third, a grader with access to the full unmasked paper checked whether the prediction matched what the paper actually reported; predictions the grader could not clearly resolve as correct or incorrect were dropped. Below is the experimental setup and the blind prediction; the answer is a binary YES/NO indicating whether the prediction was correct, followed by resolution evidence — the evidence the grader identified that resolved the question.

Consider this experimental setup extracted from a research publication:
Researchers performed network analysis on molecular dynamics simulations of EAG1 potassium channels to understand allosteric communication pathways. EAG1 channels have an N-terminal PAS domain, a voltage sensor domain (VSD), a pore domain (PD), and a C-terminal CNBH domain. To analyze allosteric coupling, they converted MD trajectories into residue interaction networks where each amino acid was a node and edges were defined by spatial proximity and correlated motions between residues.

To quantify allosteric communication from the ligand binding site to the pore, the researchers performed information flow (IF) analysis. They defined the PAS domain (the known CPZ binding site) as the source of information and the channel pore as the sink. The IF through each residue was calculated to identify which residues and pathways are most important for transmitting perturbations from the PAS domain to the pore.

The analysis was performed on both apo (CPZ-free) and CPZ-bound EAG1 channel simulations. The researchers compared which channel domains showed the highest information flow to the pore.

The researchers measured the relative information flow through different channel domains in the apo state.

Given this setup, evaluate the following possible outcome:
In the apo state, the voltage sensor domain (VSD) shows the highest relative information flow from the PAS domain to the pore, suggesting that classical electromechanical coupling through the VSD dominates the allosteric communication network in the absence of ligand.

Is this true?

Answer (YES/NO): NO